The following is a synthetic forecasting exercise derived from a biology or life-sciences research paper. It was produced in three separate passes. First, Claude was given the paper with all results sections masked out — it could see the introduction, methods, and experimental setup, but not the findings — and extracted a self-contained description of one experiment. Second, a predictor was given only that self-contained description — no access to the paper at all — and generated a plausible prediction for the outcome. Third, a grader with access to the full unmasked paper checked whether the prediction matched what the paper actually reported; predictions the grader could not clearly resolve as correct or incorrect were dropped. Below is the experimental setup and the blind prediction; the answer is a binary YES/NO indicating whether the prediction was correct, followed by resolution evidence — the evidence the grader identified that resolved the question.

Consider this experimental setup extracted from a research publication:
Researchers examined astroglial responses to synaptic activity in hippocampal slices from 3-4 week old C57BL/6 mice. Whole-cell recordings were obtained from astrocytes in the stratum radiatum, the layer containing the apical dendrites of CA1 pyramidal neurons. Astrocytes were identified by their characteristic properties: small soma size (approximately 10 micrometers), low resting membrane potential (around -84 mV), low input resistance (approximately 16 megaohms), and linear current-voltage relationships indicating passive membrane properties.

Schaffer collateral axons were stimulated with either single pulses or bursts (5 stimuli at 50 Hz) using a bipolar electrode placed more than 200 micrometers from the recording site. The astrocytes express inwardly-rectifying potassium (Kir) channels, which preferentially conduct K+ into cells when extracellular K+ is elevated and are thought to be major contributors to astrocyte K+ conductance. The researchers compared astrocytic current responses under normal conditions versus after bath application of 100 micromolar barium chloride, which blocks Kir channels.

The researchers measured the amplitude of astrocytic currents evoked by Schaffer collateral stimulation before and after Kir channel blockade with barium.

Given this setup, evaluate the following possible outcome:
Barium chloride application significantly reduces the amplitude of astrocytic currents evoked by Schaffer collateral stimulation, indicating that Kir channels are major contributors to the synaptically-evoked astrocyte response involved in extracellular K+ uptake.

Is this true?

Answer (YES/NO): NO